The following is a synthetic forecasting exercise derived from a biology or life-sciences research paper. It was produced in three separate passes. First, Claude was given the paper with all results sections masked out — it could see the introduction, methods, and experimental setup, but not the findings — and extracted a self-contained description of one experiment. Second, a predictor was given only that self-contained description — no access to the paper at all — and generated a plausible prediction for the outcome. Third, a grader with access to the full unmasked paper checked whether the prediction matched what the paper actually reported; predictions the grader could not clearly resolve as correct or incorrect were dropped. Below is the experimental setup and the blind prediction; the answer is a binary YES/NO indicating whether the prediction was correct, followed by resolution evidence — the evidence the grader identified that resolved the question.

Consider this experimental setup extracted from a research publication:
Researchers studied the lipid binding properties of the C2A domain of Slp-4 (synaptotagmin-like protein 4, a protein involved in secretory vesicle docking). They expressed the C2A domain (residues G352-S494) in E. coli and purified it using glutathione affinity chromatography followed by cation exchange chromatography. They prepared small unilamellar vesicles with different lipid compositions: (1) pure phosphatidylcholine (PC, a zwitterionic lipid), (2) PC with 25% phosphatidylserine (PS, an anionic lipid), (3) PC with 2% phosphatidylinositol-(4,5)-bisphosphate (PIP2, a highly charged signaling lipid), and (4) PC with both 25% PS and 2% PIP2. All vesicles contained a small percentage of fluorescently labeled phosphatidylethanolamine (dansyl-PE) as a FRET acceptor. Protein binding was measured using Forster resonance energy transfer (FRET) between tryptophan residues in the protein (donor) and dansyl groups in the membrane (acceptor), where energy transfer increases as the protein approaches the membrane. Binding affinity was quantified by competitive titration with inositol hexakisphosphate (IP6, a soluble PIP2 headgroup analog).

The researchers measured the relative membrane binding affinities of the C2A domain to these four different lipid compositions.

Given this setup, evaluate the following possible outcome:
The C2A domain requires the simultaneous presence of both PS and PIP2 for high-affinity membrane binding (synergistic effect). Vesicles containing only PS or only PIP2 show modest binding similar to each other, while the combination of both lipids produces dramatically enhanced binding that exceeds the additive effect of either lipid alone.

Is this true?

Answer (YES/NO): NO